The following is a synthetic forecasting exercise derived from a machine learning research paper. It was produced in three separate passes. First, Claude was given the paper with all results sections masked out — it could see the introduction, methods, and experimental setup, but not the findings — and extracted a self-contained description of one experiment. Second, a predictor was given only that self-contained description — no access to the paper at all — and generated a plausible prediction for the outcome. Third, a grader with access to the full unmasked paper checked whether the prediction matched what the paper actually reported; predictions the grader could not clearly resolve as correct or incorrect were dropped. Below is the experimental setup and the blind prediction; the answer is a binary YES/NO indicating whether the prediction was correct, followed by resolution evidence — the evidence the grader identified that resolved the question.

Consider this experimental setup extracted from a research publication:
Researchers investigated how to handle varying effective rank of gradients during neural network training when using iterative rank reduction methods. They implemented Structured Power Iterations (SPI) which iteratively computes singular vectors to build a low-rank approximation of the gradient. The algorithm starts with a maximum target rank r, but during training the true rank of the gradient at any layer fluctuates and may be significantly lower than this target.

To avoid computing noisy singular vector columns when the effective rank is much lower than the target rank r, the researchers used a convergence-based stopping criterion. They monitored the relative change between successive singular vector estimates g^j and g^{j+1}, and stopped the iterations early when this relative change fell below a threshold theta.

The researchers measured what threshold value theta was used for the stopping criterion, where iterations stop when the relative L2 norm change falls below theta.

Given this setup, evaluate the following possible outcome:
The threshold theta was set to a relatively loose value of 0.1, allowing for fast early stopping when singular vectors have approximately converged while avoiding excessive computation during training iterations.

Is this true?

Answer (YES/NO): NO